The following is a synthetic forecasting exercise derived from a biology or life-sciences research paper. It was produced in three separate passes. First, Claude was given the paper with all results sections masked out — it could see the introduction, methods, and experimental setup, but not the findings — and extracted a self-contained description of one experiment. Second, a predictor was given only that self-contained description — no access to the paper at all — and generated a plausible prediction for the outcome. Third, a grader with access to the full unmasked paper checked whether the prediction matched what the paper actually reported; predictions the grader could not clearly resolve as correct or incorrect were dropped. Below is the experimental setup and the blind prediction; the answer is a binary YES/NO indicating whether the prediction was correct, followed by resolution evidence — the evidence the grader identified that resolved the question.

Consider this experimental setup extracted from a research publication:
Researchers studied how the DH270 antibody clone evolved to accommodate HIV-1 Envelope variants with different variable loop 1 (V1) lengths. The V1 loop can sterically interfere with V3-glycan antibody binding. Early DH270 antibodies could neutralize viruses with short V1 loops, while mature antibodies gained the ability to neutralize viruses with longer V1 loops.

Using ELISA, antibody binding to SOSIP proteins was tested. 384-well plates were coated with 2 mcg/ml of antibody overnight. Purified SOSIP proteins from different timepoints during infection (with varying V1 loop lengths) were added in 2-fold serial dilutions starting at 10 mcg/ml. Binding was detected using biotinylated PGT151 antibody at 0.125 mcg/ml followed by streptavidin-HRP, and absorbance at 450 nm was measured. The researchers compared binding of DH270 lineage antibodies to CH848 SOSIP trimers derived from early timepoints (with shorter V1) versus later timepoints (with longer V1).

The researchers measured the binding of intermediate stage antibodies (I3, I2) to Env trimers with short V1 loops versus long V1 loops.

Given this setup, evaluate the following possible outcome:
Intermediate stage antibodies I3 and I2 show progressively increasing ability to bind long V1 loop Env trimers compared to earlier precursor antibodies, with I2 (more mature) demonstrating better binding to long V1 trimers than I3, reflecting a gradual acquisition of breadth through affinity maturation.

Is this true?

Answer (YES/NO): YES